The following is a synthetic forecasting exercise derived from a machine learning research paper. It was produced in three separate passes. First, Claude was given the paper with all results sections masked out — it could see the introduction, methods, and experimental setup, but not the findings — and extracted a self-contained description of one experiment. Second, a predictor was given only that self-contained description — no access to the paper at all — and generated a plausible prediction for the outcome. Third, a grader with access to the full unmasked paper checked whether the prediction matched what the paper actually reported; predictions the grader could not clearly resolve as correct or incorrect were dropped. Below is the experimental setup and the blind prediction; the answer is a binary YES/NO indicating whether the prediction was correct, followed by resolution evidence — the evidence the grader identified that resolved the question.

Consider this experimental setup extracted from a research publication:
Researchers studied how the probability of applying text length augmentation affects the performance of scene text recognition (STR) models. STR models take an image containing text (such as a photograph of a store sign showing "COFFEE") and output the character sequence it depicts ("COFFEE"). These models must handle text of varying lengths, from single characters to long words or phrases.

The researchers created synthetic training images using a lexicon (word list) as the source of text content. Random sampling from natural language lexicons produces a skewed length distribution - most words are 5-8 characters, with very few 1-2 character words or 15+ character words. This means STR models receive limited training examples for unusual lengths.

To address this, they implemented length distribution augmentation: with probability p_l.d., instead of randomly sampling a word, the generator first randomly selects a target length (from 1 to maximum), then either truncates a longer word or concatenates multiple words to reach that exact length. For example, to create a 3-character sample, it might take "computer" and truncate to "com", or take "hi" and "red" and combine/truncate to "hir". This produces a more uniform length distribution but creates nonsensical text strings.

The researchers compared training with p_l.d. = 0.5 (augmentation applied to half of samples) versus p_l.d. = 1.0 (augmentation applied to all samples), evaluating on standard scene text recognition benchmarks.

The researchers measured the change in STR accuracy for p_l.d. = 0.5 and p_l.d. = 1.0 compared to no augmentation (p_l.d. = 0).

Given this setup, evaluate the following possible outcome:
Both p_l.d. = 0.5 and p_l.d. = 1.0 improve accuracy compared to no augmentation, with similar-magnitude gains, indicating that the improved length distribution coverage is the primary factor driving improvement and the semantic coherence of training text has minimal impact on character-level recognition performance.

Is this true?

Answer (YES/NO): NO